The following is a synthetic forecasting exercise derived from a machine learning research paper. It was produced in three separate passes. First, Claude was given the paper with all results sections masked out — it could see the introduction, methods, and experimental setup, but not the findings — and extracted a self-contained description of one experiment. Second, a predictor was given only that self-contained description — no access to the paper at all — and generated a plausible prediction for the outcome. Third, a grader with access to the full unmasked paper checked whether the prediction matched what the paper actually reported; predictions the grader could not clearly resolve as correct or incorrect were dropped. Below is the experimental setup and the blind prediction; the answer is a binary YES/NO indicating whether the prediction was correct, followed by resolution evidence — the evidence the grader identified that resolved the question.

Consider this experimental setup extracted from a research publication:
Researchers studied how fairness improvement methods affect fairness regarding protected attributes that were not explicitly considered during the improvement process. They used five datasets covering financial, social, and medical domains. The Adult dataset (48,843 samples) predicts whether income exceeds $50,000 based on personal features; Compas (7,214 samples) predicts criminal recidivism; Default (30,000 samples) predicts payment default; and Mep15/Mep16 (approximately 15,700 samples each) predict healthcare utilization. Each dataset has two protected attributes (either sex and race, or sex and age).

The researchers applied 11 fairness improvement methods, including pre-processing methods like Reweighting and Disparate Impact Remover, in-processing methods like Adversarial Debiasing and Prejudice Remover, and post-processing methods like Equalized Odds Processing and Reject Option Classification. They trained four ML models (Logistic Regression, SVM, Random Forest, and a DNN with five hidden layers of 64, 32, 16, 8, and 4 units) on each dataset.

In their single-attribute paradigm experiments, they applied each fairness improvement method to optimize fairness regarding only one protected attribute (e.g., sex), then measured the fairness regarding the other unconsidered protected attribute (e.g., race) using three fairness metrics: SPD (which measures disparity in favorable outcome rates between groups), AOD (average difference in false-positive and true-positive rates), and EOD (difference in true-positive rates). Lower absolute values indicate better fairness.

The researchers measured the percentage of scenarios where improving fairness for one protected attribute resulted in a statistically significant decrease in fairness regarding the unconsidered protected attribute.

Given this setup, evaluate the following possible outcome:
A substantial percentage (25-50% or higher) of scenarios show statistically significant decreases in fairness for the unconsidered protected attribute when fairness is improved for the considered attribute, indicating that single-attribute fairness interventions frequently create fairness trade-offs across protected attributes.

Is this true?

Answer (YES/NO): YES